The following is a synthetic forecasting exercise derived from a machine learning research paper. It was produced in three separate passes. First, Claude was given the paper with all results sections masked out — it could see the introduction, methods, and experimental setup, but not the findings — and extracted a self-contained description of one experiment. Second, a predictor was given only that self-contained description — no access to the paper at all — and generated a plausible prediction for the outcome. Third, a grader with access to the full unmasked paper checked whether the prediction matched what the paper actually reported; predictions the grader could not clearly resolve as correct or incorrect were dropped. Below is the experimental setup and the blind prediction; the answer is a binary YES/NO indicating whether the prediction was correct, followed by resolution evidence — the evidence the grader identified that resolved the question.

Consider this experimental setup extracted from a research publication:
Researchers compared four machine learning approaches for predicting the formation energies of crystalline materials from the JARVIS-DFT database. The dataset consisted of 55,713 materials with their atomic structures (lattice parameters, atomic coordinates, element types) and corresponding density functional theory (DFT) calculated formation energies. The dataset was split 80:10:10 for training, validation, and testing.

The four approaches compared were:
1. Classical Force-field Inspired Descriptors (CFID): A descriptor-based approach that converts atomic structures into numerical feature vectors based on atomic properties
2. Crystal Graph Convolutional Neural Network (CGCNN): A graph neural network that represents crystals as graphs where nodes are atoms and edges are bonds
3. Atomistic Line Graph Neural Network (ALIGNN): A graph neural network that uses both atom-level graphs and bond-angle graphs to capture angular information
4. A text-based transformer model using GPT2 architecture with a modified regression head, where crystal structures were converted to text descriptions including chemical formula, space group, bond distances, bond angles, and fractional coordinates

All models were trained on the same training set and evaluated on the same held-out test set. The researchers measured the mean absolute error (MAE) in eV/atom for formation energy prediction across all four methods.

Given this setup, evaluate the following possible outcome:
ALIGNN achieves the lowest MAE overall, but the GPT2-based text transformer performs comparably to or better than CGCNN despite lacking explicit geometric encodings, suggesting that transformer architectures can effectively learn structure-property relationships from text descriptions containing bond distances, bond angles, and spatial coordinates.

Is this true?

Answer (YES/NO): NO